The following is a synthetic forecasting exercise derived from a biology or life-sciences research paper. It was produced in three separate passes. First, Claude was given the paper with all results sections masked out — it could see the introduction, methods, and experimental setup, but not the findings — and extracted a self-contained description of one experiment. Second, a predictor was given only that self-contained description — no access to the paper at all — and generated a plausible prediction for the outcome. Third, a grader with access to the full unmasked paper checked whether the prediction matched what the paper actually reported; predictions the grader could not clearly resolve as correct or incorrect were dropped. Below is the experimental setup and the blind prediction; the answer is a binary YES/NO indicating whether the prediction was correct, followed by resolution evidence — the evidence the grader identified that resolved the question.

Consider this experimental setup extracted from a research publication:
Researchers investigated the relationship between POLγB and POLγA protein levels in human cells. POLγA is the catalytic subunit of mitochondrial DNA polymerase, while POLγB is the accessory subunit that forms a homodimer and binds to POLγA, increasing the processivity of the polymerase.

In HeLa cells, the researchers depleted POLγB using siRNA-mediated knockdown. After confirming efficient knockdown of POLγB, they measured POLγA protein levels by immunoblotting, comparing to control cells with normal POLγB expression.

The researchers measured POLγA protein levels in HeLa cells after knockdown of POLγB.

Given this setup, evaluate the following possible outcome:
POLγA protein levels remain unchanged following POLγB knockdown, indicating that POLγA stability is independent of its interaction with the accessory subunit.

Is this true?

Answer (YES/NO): NO